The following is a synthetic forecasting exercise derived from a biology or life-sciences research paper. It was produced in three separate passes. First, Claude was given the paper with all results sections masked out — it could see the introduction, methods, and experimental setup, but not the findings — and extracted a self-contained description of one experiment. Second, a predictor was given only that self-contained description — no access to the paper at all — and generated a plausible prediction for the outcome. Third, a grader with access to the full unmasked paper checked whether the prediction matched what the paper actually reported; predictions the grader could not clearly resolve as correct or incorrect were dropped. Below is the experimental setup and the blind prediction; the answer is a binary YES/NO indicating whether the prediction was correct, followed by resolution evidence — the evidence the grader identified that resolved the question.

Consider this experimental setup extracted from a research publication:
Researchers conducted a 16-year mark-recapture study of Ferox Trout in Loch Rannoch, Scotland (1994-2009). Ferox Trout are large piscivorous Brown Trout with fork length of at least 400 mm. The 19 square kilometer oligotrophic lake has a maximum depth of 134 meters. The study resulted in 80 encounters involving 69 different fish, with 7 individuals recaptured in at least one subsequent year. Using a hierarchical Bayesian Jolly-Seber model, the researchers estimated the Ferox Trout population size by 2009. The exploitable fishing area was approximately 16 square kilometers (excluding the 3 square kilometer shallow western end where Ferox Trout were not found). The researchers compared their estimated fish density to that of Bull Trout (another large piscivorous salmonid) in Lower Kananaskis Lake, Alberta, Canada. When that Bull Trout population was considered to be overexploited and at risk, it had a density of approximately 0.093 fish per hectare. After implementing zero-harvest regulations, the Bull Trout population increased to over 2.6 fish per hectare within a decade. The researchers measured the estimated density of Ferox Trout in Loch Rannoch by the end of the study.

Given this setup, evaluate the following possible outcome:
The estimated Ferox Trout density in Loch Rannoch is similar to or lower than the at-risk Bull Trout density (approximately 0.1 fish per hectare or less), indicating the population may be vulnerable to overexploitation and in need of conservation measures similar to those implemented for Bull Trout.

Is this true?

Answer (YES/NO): YES